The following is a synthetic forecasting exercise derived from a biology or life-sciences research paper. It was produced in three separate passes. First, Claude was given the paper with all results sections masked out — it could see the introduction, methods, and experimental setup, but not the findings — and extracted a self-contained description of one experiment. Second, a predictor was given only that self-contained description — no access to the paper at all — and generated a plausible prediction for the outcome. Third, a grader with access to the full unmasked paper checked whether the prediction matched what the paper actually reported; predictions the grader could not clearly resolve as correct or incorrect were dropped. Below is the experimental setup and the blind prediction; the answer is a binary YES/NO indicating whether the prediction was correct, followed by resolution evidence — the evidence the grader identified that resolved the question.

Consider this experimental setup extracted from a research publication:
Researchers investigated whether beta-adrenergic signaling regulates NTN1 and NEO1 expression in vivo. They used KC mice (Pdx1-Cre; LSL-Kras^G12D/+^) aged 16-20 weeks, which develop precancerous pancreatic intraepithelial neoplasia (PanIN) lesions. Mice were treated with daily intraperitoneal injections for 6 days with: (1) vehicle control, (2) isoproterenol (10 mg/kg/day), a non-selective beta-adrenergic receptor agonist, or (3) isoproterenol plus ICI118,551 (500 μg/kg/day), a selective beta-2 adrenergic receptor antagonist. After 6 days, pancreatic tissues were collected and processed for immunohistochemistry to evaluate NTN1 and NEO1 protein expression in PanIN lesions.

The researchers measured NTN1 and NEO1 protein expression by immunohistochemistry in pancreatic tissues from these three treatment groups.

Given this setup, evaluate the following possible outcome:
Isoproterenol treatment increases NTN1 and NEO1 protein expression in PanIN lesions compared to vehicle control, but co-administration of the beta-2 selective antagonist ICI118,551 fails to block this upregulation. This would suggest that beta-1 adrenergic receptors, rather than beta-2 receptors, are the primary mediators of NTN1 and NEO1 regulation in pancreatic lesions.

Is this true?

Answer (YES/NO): NO